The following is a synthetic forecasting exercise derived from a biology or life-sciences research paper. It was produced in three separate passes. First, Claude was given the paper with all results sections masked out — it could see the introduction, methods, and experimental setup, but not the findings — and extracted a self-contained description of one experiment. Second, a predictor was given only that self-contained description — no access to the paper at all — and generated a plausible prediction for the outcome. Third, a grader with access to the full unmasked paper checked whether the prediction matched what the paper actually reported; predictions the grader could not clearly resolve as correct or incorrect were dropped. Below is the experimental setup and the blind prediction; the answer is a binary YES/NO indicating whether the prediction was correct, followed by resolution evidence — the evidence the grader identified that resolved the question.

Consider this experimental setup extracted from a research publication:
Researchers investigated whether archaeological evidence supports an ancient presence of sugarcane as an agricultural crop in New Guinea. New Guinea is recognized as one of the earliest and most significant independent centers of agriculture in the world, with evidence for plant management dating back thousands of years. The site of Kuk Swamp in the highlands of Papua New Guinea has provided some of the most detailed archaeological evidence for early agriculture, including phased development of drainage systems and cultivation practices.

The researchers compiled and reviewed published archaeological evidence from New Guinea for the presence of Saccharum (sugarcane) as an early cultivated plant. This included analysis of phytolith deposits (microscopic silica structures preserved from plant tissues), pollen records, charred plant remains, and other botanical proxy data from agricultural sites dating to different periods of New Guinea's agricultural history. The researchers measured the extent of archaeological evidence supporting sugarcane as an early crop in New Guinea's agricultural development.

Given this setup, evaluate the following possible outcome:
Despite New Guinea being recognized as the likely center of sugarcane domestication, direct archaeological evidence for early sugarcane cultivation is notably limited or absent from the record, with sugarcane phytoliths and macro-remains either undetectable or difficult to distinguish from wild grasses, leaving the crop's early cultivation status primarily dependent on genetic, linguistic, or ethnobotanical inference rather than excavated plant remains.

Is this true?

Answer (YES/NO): YES